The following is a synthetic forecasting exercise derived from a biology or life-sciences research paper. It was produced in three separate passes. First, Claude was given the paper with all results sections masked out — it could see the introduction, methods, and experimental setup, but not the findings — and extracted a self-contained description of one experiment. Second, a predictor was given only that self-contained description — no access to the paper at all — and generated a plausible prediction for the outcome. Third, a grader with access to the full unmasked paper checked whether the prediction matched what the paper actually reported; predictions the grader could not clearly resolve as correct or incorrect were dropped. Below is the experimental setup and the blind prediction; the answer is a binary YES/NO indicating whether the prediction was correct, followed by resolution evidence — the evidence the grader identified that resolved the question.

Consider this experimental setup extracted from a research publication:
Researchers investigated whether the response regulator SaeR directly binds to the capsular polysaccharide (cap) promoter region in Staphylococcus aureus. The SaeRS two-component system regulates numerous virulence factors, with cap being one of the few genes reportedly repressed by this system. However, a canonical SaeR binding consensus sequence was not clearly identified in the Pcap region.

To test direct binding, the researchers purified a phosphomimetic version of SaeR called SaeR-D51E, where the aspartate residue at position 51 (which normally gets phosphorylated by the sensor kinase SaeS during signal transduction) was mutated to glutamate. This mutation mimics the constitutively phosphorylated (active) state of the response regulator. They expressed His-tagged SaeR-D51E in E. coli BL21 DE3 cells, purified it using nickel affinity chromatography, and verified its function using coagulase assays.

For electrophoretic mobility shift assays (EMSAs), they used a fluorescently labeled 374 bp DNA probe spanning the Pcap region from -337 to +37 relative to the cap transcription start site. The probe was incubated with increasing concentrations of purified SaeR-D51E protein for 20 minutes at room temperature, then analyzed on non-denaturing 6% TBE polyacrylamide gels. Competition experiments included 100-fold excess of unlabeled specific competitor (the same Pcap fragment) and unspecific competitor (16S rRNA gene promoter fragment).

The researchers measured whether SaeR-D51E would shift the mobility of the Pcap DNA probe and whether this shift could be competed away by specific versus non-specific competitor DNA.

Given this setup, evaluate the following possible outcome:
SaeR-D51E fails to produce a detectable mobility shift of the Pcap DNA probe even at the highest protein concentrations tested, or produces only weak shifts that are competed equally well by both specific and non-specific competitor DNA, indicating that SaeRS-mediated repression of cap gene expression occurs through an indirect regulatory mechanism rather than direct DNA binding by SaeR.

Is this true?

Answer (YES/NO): NO